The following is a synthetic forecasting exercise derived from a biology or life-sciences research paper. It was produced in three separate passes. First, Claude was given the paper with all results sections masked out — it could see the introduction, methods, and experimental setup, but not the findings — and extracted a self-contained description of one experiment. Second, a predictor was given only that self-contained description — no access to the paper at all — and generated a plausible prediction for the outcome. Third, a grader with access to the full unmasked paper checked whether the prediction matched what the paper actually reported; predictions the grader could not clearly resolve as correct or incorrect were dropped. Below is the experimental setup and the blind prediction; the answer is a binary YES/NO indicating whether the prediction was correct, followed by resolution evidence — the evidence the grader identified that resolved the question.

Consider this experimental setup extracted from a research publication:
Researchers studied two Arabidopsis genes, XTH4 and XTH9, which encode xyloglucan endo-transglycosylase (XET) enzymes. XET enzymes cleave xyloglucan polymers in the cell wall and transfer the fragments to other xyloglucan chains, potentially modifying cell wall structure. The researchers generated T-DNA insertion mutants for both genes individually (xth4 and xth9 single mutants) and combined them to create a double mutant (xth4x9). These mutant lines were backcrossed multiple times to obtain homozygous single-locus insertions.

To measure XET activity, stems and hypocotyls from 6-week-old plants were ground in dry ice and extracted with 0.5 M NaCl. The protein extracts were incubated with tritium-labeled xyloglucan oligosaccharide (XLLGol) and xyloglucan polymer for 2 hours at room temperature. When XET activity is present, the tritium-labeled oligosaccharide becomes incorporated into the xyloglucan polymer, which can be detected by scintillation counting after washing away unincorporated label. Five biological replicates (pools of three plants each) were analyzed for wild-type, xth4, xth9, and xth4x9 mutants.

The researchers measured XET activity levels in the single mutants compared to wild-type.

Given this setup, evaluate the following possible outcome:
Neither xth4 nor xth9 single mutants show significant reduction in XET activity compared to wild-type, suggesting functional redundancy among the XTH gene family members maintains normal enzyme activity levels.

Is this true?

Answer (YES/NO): NO